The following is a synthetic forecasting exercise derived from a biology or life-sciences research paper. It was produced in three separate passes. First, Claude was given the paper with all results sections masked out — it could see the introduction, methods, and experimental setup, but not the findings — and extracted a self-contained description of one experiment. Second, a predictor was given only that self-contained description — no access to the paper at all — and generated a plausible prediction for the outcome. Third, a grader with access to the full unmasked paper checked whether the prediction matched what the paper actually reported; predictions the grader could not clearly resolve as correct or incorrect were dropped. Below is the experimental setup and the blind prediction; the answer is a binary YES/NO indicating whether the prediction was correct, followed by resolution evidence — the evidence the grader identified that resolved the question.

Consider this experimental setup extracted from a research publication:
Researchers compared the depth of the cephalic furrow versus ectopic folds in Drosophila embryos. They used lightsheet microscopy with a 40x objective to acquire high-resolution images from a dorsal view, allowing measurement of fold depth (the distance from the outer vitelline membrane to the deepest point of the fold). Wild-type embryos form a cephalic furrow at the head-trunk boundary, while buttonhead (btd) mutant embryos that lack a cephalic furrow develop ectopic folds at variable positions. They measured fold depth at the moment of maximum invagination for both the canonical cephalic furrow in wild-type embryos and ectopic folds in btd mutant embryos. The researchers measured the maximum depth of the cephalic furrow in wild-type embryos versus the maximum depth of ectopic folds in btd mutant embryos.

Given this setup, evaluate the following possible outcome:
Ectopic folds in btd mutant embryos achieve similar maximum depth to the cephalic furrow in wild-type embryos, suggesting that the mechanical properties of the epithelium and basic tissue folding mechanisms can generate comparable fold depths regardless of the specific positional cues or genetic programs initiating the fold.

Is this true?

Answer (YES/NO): NO